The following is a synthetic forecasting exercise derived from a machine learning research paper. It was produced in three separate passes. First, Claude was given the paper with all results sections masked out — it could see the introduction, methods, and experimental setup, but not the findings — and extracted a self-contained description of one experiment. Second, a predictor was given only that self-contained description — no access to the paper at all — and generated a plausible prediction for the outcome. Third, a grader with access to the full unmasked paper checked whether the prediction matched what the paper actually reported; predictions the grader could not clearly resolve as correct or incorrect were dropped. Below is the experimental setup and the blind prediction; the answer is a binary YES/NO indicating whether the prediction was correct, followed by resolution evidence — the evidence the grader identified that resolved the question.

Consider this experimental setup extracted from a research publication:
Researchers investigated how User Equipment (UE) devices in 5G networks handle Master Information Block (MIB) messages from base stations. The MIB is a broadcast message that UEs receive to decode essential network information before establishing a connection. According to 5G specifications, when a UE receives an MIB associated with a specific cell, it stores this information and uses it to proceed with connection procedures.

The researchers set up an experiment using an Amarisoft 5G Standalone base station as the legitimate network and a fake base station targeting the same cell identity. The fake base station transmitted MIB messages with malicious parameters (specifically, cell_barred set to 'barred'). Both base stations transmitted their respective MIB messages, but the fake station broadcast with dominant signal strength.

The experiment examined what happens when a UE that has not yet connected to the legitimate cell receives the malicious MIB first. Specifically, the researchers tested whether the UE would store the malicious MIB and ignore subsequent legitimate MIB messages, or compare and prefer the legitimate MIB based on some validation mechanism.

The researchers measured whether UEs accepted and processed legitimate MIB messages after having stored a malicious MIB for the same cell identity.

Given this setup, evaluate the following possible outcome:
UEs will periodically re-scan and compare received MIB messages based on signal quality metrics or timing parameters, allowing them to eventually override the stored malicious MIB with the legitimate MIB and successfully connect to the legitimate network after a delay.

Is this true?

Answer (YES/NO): NO